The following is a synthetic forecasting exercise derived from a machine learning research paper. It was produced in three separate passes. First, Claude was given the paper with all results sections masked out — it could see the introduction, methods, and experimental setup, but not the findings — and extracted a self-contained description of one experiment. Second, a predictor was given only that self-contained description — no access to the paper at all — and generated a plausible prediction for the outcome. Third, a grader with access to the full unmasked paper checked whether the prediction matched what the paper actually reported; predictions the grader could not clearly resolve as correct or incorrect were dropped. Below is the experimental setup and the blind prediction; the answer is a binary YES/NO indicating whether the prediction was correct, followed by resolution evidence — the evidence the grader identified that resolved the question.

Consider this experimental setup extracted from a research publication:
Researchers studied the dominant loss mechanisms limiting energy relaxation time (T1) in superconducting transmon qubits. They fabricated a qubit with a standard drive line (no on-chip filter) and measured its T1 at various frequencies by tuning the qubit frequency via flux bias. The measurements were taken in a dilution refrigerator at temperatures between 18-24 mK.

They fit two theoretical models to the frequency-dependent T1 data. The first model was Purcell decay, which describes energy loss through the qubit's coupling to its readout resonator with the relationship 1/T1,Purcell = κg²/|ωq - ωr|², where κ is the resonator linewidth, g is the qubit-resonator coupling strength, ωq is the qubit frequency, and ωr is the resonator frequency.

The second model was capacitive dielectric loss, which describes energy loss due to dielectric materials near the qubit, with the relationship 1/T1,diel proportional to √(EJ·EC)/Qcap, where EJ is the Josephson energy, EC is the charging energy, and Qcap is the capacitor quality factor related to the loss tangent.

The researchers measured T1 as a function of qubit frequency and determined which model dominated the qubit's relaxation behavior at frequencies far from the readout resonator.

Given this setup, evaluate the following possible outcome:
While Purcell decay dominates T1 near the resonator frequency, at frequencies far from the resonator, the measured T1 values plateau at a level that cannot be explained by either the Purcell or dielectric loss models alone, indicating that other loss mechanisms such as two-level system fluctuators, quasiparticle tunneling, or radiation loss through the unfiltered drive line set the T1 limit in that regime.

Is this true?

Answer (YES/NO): NO